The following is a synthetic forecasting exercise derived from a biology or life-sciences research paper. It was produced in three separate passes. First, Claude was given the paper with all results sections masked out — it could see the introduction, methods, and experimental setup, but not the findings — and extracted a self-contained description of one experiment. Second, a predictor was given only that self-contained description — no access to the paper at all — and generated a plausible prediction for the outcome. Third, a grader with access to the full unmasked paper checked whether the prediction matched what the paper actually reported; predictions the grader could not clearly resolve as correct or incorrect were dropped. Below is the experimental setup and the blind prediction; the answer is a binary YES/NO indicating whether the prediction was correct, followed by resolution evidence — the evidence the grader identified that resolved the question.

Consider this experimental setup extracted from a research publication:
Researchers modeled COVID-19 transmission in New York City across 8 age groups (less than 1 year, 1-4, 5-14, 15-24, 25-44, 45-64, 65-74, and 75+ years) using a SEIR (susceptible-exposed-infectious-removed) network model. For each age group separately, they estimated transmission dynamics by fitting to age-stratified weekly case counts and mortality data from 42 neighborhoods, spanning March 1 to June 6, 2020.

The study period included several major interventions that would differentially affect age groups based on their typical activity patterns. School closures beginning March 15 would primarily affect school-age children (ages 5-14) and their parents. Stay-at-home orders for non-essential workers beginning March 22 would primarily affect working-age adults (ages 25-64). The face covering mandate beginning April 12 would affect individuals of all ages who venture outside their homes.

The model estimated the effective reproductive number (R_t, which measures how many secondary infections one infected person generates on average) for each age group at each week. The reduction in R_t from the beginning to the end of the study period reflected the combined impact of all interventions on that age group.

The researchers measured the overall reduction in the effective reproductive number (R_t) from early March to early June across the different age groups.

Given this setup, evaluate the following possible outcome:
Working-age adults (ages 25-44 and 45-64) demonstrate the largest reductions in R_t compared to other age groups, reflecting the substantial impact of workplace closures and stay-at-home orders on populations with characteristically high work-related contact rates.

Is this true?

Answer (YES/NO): NO